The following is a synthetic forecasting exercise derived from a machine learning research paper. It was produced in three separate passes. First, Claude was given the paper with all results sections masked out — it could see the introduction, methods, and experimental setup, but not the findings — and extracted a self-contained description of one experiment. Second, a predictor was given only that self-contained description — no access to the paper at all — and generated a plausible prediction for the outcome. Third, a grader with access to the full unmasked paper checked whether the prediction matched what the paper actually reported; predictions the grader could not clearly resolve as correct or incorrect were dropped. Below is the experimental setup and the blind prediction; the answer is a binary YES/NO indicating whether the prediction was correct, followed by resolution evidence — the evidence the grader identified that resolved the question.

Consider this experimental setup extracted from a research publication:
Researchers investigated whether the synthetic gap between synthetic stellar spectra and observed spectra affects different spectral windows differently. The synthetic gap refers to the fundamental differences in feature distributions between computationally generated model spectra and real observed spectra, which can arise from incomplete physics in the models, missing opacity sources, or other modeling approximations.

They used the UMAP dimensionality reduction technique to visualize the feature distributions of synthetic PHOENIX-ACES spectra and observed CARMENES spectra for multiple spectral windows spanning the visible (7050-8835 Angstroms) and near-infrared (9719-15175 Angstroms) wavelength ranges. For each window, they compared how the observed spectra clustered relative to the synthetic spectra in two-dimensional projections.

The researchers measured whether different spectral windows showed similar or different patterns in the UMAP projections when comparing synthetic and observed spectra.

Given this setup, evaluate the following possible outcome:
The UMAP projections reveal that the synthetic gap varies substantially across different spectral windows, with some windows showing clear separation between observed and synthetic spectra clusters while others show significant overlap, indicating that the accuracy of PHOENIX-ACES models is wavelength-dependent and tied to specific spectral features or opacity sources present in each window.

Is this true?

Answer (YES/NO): NO